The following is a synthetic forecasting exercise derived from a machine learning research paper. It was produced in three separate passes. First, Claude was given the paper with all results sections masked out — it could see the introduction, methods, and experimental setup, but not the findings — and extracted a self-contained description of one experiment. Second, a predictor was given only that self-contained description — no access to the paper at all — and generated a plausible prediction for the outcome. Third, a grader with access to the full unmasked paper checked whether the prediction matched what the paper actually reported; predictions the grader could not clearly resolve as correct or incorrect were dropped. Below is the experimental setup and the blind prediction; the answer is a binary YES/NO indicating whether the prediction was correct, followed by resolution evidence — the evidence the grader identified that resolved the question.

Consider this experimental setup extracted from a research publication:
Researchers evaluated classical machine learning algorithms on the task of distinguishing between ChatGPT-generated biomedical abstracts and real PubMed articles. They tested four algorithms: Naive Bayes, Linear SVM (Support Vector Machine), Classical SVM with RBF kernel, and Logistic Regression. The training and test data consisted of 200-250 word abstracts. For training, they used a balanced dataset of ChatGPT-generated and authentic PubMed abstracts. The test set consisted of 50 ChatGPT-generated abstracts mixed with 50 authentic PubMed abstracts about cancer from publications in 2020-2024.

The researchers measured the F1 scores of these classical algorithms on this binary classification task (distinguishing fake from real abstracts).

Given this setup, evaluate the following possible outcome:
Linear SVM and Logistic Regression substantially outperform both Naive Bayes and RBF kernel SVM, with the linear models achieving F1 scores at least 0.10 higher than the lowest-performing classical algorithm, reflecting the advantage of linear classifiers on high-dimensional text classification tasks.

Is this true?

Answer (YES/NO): NO